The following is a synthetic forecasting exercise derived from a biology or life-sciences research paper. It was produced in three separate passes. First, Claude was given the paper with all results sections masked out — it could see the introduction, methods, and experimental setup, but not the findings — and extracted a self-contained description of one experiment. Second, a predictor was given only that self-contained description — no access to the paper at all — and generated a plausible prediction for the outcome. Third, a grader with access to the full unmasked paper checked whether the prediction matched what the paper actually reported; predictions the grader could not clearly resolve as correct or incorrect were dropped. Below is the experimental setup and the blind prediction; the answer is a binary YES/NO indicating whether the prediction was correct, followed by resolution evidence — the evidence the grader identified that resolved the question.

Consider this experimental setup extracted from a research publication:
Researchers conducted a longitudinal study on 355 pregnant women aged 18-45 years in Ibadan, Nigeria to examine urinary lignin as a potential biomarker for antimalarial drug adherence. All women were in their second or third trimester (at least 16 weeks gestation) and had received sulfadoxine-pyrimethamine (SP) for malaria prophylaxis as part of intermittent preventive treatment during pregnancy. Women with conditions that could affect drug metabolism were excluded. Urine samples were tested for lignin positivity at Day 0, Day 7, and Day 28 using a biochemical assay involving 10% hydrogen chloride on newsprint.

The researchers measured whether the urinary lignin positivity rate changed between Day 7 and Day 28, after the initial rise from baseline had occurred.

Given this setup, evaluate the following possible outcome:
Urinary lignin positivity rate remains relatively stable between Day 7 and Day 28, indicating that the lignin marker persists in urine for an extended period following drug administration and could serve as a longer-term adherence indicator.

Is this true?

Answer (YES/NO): NO